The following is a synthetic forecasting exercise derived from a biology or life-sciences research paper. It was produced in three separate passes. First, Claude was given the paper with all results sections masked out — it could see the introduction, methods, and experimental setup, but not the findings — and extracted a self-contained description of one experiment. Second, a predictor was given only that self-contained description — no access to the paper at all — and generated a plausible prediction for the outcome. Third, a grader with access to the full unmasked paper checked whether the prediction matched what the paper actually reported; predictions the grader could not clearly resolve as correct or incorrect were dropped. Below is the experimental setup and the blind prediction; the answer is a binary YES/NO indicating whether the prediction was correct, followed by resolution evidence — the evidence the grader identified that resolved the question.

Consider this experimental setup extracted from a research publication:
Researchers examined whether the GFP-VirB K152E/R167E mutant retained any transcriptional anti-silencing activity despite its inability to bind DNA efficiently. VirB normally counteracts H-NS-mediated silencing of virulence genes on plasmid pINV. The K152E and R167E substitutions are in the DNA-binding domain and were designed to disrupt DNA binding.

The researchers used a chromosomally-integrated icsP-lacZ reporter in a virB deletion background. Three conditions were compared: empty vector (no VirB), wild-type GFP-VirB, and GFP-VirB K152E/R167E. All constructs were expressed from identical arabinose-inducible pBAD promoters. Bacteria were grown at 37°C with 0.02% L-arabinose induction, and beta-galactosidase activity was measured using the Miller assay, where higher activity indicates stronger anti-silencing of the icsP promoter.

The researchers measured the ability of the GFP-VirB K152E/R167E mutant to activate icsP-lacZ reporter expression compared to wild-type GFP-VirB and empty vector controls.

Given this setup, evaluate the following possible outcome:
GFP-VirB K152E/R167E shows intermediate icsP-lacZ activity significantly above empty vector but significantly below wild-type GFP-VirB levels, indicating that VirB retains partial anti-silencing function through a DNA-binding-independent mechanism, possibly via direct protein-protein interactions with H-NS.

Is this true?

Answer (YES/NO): NO